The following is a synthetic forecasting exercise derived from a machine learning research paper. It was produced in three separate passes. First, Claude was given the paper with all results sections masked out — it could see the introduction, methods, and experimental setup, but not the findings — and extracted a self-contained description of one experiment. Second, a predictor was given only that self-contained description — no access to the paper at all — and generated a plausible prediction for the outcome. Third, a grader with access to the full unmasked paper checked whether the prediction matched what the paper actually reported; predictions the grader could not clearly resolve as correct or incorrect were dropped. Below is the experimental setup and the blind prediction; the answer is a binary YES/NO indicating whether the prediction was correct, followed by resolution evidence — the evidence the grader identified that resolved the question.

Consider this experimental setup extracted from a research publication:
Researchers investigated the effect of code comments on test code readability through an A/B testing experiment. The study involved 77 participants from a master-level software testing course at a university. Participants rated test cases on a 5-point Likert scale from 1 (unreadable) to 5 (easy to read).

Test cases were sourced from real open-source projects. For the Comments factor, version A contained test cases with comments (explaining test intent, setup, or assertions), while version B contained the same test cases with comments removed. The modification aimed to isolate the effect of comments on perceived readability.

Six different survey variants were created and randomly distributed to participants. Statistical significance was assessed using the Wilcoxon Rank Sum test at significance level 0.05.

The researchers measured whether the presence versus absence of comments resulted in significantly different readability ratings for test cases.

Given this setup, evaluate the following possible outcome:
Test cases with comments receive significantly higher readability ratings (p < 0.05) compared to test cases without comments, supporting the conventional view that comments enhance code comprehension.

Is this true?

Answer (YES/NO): YES